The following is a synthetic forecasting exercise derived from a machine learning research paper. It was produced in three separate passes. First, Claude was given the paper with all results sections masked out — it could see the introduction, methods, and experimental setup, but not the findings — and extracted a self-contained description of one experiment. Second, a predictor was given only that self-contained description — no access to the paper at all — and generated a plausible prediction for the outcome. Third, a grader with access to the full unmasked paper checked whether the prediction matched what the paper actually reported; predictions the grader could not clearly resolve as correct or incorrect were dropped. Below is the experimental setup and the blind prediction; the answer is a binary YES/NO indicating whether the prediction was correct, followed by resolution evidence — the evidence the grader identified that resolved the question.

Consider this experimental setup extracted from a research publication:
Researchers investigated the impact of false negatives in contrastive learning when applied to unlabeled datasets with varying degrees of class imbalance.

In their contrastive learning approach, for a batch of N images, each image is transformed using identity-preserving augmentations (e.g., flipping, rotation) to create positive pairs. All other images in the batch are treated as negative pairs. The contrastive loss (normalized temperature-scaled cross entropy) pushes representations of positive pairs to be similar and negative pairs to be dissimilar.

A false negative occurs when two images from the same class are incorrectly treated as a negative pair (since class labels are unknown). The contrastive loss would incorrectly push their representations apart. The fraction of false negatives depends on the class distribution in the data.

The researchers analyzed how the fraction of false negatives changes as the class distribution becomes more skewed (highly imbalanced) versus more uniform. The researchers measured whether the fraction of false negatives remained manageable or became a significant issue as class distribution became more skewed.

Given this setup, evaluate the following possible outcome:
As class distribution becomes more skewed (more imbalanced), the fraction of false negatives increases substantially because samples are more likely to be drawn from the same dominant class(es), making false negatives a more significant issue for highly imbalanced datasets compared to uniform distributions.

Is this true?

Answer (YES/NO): YES